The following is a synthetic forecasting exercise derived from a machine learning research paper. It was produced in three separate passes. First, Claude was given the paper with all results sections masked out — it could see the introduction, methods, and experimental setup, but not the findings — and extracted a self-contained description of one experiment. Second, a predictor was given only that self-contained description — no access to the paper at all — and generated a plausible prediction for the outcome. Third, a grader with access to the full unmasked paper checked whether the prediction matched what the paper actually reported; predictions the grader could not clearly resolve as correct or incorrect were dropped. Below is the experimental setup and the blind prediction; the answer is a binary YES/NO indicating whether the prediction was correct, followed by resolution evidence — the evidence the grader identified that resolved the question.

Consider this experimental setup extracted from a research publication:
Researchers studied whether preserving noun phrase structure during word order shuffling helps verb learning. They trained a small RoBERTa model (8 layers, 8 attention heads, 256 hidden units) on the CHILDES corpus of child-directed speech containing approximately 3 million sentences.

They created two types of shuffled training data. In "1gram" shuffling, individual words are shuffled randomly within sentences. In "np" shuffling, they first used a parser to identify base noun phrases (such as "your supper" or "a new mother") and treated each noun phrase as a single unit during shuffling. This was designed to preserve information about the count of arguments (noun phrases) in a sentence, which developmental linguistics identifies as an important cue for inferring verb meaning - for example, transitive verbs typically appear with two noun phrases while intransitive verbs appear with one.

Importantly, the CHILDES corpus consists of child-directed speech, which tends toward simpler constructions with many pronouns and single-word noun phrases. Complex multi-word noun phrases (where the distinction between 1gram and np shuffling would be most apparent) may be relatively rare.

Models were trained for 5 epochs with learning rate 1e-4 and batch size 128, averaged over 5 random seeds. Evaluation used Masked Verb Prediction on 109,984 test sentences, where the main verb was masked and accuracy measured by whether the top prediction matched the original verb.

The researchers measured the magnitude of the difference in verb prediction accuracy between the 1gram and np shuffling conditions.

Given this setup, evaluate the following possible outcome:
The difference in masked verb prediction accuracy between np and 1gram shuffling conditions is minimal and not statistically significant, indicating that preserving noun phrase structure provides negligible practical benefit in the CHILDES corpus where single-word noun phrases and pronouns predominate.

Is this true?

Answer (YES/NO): YES